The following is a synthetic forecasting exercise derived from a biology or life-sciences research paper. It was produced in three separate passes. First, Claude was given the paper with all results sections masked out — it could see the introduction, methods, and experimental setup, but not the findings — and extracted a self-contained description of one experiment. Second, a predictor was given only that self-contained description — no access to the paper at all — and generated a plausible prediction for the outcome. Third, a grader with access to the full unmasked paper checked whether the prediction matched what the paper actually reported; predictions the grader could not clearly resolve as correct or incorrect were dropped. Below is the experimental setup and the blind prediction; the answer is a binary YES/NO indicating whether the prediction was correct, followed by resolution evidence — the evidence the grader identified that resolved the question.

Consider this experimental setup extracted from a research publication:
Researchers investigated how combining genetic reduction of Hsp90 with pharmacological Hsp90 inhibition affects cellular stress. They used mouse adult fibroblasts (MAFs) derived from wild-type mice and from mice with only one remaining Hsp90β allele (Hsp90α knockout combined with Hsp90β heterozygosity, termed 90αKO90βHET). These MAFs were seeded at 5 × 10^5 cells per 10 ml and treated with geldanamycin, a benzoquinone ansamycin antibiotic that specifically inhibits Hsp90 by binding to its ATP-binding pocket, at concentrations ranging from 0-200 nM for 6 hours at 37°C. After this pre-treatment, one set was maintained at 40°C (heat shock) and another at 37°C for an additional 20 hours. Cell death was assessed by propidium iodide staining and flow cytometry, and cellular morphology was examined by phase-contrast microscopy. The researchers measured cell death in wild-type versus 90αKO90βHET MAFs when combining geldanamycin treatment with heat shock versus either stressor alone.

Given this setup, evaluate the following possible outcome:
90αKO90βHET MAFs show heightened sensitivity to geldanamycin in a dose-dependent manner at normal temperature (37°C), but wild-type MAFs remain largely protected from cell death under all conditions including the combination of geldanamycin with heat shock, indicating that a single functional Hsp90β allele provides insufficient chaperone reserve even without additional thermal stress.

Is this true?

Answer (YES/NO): NO